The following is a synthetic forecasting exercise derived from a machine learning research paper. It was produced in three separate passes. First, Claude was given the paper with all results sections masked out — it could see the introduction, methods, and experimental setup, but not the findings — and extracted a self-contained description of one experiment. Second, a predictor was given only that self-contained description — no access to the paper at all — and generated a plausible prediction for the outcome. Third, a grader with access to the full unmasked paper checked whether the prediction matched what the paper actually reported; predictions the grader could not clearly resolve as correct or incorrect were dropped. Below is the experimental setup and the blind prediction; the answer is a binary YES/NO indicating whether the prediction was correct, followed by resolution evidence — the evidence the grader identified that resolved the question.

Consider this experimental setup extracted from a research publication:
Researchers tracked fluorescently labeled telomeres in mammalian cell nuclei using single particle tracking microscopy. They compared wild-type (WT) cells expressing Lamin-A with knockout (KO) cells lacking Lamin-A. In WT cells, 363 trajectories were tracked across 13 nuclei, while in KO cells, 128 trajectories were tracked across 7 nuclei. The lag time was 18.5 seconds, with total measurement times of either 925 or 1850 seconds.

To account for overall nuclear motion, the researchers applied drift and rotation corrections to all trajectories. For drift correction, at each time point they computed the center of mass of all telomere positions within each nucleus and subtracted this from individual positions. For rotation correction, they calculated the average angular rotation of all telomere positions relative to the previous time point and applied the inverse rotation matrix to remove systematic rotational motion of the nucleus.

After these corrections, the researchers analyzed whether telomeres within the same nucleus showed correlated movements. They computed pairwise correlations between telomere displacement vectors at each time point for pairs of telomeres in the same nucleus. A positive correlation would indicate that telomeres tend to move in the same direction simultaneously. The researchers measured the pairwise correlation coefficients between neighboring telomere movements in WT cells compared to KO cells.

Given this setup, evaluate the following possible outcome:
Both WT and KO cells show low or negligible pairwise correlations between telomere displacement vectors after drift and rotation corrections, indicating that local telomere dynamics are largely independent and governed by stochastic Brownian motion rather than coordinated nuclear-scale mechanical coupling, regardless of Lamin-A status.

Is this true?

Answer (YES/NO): NO